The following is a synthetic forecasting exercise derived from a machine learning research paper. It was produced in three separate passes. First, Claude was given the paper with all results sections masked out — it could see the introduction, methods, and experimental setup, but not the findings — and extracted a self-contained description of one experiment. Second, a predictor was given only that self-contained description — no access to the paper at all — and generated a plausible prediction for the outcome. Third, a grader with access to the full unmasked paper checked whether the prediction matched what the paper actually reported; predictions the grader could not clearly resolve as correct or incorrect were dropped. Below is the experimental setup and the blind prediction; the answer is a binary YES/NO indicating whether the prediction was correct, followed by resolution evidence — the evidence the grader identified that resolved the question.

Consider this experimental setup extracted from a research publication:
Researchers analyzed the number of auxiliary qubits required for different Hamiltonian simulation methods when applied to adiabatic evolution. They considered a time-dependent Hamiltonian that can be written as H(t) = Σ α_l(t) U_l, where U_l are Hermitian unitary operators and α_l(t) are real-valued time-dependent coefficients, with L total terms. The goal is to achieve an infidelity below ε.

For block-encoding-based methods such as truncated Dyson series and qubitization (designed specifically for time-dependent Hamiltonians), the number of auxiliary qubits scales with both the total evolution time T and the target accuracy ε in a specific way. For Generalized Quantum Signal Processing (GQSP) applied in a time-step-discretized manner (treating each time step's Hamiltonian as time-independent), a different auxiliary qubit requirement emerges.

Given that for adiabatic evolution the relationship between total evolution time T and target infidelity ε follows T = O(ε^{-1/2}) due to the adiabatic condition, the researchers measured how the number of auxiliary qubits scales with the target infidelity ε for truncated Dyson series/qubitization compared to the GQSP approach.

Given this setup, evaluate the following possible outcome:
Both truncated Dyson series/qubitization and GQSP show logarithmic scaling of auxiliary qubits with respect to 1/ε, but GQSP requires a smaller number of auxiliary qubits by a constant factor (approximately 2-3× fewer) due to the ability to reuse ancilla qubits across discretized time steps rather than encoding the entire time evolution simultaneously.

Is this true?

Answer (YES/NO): NO